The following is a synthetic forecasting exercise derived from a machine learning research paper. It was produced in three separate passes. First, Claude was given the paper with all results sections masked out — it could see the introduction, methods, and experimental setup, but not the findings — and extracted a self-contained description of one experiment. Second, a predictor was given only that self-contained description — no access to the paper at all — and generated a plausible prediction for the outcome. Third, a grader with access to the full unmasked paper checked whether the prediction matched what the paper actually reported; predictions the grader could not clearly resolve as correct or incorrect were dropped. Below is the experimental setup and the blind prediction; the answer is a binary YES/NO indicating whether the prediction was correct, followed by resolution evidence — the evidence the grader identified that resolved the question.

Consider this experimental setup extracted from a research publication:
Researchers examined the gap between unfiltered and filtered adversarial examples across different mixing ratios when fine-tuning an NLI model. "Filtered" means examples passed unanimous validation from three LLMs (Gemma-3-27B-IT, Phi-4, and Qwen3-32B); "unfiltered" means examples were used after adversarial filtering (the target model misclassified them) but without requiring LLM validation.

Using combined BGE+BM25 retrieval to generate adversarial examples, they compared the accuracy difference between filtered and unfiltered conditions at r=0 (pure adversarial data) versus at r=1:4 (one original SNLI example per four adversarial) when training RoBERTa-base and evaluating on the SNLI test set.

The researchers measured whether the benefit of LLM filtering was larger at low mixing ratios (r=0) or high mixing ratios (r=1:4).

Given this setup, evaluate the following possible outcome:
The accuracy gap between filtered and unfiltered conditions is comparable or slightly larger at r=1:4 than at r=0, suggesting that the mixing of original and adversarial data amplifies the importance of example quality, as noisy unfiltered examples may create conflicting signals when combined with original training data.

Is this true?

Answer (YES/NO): NO